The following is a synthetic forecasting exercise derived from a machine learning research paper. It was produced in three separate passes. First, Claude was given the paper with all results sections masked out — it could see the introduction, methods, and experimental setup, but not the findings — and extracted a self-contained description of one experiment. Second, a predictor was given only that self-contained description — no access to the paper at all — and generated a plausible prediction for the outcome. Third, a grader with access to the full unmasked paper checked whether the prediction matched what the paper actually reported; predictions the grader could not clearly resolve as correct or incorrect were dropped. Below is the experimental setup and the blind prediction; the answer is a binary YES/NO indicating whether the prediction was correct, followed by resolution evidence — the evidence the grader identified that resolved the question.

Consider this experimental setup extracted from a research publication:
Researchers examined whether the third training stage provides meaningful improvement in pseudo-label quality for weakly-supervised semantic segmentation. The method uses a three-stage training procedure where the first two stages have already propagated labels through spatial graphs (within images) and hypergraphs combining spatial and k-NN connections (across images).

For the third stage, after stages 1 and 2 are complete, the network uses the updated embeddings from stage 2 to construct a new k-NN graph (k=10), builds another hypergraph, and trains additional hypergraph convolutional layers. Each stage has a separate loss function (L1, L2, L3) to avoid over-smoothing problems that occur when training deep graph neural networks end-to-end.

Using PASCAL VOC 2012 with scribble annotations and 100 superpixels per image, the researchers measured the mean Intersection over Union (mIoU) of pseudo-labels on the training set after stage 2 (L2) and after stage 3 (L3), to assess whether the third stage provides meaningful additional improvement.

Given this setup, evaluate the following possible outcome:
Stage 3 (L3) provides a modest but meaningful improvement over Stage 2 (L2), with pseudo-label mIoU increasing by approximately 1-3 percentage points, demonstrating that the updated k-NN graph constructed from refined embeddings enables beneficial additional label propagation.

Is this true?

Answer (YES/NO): NO